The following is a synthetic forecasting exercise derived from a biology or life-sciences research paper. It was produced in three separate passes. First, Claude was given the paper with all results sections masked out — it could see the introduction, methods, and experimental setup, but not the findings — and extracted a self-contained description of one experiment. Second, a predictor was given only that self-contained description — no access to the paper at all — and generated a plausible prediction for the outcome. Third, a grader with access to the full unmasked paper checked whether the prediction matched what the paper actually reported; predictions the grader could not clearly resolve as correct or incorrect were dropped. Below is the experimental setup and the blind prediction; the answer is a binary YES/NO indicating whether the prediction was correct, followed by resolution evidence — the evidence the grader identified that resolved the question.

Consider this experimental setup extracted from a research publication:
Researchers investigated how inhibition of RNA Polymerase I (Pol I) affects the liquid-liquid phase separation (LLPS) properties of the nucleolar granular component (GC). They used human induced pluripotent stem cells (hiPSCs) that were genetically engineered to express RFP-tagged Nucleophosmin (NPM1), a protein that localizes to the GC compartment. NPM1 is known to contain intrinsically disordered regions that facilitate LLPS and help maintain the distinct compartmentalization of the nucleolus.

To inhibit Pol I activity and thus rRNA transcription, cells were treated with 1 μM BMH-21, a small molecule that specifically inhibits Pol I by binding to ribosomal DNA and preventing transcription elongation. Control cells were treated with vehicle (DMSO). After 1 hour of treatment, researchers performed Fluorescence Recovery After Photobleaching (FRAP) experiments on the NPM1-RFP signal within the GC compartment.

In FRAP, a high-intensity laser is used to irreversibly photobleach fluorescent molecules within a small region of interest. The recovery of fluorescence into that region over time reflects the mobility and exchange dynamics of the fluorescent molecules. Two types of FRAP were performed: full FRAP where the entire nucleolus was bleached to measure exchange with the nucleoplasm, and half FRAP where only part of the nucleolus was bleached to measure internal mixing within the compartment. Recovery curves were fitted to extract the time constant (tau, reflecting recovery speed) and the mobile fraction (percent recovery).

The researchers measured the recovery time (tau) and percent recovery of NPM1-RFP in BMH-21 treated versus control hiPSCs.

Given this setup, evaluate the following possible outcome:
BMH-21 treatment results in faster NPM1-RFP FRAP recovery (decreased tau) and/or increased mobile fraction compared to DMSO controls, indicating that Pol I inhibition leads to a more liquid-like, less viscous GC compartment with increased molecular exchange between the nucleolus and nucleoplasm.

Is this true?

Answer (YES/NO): NO